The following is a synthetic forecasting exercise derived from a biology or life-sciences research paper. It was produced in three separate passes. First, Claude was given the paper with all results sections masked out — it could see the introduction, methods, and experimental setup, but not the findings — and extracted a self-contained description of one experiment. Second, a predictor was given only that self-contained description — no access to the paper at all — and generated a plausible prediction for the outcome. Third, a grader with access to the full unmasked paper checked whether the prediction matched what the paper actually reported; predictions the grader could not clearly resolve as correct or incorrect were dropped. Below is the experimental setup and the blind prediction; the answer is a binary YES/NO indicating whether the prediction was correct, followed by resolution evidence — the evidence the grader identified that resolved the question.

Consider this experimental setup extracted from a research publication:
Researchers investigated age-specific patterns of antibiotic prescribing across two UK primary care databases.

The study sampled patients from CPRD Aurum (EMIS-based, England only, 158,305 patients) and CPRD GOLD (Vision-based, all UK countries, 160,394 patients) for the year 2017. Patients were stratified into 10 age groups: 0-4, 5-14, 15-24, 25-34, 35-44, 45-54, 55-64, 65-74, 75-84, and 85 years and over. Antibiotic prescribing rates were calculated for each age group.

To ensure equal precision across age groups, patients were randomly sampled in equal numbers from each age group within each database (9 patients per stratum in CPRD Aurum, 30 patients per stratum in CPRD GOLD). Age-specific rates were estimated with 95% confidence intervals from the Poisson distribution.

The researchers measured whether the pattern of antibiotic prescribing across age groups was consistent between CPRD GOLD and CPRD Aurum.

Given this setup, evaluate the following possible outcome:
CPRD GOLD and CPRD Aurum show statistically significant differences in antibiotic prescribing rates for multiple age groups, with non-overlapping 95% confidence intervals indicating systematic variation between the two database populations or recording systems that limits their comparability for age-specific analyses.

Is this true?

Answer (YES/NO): NO